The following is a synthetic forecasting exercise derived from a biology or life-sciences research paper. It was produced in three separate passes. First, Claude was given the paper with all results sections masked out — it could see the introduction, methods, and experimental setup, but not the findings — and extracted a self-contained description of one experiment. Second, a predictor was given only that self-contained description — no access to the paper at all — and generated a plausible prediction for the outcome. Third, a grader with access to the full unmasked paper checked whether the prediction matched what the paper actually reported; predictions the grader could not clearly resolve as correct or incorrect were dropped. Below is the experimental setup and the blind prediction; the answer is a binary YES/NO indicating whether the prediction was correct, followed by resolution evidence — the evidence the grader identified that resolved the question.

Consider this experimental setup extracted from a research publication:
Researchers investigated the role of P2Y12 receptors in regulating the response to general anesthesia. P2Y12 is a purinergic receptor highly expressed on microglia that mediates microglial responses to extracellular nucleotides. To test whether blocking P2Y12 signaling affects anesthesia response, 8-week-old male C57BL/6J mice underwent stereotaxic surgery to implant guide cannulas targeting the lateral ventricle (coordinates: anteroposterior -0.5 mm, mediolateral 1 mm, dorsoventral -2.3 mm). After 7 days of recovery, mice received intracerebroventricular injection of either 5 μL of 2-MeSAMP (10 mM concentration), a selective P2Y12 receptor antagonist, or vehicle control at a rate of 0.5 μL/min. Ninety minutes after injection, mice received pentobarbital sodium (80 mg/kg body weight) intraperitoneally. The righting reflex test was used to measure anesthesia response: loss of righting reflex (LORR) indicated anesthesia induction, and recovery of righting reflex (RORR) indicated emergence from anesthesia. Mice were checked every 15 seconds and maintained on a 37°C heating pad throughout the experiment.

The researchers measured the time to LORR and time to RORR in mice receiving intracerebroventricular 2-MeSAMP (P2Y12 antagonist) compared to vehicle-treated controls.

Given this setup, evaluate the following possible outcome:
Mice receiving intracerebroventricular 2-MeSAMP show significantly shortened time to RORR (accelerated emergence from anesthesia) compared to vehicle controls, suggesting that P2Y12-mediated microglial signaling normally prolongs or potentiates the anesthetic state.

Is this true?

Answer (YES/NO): YES